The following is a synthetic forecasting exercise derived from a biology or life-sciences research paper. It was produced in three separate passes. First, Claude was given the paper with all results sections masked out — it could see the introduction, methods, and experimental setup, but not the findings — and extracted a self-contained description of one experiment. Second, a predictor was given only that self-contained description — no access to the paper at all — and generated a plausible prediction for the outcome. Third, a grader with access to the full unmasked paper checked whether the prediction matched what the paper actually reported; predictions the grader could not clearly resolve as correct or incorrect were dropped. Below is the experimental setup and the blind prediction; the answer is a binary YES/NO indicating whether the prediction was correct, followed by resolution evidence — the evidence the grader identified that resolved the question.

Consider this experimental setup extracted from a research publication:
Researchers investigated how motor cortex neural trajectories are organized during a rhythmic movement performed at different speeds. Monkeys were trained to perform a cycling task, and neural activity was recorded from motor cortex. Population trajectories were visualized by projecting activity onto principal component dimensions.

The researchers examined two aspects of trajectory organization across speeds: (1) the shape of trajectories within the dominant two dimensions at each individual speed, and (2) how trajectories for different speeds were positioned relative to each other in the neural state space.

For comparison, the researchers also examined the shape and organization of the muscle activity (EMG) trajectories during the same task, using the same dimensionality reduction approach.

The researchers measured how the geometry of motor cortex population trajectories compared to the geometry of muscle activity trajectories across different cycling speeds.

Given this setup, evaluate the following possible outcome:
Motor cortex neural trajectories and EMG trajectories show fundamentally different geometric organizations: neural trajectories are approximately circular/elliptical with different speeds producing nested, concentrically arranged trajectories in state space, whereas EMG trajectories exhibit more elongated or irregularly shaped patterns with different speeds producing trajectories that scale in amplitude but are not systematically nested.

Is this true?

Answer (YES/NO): NO